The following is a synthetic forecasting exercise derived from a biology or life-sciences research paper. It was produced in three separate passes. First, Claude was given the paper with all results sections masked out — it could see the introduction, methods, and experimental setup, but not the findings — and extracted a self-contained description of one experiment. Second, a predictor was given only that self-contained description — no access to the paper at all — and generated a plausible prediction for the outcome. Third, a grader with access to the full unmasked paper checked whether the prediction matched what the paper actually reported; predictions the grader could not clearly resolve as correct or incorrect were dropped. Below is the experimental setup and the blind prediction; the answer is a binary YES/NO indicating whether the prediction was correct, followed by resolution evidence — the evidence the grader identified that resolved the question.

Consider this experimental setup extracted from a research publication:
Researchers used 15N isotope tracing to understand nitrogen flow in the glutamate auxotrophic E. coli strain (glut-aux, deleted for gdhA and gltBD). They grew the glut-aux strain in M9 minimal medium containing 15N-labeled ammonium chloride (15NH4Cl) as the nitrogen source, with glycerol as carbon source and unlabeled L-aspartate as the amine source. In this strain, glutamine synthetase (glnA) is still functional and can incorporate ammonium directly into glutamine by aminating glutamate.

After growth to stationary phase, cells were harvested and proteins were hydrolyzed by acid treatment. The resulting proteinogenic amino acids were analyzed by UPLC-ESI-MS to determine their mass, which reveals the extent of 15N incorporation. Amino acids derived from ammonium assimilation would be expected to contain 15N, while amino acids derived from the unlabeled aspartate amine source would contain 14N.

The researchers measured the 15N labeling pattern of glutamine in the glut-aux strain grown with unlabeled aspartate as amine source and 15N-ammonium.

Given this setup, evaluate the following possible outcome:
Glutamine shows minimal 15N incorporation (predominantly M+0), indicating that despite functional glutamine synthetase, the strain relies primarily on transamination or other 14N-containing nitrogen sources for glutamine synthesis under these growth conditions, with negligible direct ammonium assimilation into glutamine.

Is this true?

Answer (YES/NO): NO